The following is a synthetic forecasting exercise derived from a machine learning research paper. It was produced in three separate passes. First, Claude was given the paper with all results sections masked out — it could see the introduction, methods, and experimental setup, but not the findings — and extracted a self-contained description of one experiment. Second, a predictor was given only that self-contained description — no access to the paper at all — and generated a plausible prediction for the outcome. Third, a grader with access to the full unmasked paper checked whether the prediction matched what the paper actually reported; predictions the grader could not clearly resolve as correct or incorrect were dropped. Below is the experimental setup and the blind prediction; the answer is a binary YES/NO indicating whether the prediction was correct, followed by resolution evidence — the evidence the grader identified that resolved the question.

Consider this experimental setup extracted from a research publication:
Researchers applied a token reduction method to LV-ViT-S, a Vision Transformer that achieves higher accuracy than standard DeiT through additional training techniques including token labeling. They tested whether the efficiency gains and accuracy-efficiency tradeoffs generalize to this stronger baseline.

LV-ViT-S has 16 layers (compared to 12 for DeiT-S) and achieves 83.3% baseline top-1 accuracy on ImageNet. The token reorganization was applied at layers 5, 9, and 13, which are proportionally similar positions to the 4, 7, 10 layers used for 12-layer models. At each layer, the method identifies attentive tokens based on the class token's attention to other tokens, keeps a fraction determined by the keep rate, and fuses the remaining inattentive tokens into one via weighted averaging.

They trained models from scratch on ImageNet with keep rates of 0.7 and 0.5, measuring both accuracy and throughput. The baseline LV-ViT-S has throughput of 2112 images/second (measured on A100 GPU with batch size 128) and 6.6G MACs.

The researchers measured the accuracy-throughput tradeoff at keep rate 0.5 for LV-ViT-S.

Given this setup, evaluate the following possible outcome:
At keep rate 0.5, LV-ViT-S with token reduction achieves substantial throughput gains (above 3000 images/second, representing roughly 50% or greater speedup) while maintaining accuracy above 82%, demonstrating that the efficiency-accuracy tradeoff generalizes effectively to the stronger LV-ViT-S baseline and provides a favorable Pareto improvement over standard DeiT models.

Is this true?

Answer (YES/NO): YES